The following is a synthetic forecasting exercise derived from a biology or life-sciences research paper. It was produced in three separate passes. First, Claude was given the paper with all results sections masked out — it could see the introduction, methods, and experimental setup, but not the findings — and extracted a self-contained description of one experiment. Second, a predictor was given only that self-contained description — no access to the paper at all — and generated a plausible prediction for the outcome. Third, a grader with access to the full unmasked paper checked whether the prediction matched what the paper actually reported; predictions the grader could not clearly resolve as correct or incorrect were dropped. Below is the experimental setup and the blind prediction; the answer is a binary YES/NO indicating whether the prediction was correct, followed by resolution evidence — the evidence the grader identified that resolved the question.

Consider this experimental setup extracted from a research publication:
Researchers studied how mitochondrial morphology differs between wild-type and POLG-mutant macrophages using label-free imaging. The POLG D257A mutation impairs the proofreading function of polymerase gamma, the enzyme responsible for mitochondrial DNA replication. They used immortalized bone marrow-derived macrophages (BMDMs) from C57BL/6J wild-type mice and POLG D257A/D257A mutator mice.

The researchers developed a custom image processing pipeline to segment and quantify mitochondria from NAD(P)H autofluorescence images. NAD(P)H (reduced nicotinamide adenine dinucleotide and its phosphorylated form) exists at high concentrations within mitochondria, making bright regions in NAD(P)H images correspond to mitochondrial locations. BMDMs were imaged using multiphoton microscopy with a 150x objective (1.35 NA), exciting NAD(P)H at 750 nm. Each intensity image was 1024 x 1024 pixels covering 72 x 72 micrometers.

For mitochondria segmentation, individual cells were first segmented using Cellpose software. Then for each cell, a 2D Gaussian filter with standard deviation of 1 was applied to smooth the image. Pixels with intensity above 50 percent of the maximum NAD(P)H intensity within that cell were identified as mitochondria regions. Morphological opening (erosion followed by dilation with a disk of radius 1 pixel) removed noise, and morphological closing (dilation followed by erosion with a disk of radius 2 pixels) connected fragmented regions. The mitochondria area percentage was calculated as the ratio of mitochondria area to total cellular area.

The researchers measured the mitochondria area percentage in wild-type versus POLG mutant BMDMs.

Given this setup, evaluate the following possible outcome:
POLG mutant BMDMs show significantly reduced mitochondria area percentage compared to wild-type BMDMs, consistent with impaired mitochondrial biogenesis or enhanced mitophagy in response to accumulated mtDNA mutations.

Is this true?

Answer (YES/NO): YES